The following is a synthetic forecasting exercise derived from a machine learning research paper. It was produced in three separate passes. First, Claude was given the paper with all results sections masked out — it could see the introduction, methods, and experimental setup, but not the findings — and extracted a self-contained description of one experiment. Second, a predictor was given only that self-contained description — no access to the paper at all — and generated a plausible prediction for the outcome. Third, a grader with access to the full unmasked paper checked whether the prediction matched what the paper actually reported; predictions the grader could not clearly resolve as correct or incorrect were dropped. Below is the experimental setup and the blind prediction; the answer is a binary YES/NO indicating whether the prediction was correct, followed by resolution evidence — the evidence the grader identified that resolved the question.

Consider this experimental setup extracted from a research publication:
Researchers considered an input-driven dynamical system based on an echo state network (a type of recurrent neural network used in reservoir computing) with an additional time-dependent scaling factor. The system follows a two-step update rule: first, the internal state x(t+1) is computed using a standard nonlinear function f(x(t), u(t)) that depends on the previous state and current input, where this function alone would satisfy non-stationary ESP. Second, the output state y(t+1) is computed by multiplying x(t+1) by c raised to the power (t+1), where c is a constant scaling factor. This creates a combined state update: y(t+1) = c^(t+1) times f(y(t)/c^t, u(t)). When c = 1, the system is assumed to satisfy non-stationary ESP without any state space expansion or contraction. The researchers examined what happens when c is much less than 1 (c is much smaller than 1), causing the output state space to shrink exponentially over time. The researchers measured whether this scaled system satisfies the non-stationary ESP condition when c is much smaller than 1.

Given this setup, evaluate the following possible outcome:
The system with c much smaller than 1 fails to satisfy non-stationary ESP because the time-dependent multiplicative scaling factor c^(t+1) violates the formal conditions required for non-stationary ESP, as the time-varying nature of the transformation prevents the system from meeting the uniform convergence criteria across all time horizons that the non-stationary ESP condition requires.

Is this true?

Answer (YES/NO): NO